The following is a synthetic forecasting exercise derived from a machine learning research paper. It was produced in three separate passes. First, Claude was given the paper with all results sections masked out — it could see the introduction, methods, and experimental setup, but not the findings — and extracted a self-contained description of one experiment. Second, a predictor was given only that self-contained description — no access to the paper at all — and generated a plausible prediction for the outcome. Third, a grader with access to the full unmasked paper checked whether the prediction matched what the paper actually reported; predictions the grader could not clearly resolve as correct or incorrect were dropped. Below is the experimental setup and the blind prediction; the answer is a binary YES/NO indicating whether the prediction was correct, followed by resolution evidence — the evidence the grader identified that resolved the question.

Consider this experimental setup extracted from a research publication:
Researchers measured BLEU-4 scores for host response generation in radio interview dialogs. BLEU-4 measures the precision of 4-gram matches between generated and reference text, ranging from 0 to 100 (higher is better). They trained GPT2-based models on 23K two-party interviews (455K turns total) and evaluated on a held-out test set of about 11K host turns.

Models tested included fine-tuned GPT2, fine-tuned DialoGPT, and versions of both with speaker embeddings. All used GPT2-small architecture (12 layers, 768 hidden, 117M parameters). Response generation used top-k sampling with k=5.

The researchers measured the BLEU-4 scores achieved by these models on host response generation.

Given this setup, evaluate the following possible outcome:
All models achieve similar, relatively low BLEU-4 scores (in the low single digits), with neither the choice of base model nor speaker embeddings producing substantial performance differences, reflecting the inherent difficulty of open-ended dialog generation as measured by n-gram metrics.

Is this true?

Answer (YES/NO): NO